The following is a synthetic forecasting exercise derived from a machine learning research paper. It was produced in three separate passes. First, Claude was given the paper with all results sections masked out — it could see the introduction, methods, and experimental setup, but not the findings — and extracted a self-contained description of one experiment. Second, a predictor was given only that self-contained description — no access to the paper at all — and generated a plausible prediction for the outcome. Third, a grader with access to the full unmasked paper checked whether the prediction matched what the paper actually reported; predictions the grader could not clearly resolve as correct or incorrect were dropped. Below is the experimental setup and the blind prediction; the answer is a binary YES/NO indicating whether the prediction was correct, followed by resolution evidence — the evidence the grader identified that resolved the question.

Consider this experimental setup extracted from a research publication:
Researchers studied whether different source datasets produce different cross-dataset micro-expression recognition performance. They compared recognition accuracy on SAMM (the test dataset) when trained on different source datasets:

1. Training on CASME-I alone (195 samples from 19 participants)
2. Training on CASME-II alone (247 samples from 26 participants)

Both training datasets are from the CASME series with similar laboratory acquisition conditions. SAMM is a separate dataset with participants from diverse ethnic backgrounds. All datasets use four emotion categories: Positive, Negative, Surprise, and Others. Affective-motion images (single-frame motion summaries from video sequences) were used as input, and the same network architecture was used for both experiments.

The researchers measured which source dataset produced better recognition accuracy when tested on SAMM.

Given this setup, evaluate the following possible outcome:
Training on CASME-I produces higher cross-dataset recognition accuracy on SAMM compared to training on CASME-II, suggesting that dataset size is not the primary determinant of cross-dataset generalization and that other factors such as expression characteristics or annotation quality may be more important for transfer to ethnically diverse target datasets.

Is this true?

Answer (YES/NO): NO